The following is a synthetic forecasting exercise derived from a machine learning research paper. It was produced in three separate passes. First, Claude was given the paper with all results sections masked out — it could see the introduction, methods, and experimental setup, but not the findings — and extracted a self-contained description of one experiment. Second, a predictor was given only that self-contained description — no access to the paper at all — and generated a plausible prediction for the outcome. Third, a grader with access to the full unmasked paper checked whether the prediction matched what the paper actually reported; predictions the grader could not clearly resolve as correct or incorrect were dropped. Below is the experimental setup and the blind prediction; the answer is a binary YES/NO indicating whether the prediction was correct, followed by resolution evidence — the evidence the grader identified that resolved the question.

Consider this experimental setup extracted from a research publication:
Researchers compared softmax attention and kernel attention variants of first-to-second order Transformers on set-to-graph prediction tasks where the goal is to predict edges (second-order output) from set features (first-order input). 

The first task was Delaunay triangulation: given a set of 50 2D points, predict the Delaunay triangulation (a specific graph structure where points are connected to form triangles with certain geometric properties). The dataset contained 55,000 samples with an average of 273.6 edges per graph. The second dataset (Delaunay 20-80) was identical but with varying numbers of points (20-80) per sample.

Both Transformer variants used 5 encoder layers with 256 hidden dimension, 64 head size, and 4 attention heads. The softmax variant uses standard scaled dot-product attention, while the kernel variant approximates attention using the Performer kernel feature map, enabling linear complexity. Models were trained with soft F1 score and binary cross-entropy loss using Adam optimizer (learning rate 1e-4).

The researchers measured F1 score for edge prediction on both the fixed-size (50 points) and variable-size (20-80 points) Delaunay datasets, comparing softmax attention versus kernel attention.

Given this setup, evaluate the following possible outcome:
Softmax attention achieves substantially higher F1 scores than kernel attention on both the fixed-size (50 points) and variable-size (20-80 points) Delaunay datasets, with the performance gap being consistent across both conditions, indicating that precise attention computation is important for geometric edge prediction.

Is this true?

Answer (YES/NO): NO